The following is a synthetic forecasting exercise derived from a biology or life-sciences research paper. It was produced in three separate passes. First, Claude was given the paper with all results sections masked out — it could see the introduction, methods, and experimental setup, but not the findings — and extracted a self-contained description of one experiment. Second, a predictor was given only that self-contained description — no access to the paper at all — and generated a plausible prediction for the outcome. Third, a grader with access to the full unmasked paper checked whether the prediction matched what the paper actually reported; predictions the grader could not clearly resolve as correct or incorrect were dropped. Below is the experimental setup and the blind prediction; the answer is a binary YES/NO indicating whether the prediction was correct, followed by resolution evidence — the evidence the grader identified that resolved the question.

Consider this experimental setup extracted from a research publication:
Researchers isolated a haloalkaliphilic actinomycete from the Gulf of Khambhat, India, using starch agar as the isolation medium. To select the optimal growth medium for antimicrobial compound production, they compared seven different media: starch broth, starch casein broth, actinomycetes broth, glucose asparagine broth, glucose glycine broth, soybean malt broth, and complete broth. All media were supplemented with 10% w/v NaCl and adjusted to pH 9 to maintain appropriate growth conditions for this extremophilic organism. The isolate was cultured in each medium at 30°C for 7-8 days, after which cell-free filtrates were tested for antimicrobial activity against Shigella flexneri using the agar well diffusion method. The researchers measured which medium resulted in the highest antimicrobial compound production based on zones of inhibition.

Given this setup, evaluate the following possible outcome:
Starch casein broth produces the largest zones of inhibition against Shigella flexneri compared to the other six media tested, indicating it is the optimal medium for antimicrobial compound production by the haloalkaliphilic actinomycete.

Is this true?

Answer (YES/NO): NO